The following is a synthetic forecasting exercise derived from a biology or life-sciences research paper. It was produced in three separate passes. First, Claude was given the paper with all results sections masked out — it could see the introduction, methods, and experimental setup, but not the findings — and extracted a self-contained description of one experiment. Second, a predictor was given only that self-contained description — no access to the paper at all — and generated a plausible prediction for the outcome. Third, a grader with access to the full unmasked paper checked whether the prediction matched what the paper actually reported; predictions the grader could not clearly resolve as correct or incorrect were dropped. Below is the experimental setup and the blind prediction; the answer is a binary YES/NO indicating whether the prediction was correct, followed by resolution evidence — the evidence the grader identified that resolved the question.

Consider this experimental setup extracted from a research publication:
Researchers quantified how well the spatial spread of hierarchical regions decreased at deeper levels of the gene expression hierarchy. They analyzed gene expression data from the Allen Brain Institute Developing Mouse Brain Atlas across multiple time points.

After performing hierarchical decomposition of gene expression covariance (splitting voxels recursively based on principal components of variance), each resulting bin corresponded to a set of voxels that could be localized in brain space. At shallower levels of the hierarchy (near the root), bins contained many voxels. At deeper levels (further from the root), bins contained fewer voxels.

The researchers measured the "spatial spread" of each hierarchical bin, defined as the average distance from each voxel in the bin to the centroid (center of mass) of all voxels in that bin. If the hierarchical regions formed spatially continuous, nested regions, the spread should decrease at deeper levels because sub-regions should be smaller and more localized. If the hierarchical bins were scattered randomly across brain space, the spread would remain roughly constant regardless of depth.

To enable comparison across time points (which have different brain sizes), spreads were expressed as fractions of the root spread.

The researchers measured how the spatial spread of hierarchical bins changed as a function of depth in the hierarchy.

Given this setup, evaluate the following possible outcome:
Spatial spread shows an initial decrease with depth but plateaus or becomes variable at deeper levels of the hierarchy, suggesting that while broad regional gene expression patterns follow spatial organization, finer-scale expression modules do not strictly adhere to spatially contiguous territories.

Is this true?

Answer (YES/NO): NO